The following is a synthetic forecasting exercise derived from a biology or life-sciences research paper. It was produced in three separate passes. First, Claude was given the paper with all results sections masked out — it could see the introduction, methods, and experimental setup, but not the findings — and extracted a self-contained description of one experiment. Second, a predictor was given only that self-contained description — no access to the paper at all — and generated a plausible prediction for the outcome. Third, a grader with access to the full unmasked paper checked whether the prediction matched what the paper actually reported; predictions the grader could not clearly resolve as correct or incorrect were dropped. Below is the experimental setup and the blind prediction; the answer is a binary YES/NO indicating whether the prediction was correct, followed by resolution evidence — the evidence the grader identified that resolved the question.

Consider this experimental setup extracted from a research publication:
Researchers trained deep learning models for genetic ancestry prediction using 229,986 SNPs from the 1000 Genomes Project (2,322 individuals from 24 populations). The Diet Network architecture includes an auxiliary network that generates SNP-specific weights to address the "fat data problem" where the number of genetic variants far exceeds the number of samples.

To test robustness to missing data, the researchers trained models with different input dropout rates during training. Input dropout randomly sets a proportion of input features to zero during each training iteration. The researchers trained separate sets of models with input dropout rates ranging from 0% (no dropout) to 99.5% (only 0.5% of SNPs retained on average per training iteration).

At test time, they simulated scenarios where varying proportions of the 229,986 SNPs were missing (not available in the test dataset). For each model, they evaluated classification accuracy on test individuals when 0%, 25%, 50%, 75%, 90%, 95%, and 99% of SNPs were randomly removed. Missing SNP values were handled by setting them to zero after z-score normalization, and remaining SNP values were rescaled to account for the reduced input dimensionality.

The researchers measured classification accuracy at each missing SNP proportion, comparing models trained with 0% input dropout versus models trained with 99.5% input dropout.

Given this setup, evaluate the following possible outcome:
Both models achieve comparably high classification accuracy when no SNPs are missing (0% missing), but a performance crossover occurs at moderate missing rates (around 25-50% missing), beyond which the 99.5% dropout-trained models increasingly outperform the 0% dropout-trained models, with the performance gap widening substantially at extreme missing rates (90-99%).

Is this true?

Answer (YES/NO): NO